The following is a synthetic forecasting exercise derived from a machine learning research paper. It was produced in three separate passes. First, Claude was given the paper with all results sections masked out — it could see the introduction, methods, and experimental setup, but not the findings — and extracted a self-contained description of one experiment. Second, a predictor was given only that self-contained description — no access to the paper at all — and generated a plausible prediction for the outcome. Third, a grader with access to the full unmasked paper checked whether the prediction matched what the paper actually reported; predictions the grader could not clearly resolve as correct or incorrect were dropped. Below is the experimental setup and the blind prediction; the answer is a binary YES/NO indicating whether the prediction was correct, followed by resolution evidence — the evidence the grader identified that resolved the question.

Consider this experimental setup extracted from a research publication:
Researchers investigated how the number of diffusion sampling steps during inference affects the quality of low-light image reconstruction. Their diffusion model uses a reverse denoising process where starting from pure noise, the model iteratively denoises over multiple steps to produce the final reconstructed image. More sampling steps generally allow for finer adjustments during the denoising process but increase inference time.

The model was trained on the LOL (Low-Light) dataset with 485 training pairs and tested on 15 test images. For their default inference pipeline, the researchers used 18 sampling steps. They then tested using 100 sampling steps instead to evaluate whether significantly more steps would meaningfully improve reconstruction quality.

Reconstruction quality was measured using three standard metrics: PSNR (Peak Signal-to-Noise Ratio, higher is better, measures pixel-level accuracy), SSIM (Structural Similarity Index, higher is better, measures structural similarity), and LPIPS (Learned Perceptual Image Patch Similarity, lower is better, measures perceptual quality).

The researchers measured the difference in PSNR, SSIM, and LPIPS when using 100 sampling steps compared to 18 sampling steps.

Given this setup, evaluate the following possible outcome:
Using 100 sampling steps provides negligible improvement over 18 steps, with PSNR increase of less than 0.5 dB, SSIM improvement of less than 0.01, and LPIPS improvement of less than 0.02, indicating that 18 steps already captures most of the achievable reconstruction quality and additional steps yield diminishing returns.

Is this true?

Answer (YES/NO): NO